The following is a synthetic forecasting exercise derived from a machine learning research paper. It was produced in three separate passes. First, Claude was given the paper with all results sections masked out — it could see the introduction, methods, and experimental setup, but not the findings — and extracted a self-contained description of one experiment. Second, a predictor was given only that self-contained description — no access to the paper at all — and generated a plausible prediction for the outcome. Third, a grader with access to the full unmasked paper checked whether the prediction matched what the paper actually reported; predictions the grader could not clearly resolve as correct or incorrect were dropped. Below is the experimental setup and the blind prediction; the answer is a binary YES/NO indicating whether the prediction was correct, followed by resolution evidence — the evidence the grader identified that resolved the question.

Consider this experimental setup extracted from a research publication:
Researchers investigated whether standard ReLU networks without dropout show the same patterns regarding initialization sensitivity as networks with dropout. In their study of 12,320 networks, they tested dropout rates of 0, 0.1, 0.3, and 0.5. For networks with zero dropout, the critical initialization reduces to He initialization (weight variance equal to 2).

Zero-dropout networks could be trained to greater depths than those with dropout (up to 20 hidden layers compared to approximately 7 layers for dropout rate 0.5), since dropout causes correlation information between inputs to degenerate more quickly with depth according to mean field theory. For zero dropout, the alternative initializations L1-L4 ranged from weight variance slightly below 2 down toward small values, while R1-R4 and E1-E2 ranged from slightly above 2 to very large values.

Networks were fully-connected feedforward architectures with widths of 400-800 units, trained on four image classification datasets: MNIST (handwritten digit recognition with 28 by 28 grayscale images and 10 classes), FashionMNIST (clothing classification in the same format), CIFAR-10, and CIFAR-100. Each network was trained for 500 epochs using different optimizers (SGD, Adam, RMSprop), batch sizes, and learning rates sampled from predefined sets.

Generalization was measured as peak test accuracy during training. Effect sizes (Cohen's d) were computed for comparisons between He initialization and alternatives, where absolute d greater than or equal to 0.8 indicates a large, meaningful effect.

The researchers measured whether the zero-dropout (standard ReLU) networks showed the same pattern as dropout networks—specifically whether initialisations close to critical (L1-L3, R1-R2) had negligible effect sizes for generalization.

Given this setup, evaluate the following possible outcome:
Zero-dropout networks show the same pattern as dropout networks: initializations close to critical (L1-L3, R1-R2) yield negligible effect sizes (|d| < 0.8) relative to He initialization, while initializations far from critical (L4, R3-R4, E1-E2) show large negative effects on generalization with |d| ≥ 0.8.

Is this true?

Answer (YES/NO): NO